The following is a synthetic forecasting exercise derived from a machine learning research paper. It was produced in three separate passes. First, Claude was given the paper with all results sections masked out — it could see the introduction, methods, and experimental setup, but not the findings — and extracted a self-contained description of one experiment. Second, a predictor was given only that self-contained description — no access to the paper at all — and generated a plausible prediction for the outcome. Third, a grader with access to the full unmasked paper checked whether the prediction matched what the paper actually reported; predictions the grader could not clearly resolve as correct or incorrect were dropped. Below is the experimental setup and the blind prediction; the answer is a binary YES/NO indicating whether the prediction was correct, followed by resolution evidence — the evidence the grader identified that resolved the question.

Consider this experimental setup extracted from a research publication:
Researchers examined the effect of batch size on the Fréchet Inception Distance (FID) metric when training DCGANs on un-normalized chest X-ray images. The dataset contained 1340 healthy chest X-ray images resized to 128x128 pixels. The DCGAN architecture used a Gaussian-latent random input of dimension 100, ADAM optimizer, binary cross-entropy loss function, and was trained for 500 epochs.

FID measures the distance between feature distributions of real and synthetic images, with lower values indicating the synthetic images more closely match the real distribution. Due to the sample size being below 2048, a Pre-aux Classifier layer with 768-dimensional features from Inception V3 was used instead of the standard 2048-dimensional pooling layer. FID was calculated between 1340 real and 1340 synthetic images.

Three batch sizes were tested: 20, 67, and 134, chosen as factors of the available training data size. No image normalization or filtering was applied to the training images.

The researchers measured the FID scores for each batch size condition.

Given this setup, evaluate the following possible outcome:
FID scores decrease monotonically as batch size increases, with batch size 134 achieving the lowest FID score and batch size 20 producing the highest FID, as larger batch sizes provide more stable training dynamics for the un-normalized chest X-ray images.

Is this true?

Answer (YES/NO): YES